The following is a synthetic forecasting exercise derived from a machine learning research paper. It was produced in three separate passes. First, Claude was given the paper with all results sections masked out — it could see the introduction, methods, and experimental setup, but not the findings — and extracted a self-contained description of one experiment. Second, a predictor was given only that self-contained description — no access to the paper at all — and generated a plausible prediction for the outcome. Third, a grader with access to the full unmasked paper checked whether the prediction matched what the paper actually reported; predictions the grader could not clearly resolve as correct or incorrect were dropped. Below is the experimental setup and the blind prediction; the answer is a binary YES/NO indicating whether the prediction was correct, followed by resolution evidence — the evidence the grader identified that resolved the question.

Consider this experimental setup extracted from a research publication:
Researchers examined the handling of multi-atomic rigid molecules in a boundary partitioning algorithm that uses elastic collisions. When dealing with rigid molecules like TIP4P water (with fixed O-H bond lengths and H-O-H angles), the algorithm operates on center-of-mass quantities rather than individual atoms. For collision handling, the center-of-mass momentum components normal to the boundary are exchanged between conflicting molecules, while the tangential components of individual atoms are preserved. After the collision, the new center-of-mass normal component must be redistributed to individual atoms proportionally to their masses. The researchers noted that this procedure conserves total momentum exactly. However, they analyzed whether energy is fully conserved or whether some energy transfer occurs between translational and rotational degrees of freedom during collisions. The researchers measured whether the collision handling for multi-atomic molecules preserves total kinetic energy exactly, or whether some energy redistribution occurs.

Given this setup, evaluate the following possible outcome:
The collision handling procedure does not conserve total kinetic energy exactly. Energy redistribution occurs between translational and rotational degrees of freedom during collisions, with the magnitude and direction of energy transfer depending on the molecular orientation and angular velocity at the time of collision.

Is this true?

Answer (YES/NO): NO